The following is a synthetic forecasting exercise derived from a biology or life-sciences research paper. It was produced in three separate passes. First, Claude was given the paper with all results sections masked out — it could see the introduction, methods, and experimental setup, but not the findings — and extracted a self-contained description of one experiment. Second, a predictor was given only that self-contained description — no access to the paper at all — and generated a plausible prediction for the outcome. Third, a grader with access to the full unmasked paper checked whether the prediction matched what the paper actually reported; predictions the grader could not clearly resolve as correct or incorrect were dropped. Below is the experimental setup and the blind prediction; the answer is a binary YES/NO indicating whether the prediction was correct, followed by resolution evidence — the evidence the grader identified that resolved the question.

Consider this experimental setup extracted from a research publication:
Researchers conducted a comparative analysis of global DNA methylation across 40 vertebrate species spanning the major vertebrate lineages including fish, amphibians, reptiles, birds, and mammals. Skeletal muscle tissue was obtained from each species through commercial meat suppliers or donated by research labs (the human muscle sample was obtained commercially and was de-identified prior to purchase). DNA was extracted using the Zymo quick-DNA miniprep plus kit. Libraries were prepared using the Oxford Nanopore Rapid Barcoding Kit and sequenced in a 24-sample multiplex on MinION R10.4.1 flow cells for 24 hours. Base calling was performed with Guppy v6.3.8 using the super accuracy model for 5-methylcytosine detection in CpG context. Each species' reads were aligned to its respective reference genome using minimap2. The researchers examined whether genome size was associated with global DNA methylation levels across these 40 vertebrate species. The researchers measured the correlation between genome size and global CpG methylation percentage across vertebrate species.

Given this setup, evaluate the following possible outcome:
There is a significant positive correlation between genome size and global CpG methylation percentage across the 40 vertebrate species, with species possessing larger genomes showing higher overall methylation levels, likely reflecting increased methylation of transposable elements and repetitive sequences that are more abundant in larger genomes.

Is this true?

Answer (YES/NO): YES